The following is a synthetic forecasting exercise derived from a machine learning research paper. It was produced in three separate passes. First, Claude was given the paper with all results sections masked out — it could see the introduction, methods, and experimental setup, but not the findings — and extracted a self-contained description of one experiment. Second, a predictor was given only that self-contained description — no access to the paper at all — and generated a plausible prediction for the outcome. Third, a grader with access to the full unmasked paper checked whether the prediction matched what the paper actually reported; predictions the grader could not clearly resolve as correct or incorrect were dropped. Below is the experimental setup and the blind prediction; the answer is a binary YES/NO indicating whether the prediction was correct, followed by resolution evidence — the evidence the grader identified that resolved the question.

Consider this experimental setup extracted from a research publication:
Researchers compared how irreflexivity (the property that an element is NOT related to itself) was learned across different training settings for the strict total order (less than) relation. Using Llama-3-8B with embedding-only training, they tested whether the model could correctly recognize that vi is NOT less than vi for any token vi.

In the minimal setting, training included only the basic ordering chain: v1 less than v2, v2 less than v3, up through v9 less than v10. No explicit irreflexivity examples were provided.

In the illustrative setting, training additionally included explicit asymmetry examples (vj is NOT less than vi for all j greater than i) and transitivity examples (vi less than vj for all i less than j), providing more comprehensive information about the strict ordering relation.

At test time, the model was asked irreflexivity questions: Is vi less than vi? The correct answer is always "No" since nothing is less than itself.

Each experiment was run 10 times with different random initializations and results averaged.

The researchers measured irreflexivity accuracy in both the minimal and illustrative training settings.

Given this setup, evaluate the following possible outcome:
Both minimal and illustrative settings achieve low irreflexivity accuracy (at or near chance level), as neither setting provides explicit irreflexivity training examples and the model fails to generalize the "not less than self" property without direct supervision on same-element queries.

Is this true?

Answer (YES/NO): NO